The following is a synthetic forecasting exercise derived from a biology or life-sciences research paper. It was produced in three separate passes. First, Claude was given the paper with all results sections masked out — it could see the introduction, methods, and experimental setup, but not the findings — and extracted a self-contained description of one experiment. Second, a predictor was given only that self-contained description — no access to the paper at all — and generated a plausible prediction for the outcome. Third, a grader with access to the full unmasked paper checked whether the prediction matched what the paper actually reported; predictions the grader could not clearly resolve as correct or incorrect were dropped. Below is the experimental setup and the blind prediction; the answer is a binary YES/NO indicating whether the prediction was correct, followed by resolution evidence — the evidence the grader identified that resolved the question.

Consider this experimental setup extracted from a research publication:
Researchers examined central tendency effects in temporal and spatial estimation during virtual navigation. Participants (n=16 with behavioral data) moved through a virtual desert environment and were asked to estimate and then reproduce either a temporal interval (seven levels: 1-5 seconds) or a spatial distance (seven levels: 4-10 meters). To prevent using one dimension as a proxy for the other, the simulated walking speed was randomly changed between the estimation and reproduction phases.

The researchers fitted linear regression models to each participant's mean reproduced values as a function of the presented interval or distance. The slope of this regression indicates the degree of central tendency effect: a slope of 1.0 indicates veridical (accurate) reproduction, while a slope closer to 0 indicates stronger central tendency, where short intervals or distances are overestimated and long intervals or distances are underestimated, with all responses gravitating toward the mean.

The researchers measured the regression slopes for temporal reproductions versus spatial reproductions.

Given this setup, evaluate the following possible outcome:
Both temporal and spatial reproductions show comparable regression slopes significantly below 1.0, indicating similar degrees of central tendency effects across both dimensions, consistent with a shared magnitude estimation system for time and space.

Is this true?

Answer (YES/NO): NO